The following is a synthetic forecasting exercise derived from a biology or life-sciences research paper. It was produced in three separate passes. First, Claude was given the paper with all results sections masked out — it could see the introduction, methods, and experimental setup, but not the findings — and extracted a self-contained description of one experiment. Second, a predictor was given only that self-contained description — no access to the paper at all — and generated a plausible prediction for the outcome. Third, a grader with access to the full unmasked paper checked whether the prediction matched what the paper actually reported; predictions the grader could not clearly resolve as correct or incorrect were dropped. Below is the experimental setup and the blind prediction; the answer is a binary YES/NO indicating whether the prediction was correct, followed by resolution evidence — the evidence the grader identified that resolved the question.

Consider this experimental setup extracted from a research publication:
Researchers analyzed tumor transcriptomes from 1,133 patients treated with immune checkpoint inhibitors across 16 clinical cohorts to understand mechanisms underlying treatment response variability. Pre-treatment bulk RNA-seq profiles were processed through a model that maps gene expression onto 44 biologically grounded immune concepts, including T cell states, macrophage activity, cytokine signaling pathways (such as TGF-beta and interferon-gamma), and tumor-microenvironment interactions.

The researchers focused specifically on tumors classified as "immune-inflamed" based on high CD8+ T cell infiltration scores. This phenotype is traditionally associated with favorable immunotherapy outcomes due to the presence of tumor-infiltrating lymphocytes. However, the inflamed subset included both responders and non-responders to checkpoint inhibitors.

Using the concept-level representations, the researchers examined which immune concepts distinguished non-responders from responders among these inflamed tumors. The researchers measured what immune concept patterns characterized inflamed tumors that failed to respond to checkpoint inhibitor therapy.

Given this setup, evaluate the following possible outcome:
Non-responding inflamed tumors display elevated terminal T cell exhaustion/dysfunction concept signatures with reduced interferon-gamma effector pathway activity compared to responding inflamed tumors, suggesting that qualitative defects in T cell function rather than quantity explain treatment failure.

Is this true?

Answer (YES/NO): NO